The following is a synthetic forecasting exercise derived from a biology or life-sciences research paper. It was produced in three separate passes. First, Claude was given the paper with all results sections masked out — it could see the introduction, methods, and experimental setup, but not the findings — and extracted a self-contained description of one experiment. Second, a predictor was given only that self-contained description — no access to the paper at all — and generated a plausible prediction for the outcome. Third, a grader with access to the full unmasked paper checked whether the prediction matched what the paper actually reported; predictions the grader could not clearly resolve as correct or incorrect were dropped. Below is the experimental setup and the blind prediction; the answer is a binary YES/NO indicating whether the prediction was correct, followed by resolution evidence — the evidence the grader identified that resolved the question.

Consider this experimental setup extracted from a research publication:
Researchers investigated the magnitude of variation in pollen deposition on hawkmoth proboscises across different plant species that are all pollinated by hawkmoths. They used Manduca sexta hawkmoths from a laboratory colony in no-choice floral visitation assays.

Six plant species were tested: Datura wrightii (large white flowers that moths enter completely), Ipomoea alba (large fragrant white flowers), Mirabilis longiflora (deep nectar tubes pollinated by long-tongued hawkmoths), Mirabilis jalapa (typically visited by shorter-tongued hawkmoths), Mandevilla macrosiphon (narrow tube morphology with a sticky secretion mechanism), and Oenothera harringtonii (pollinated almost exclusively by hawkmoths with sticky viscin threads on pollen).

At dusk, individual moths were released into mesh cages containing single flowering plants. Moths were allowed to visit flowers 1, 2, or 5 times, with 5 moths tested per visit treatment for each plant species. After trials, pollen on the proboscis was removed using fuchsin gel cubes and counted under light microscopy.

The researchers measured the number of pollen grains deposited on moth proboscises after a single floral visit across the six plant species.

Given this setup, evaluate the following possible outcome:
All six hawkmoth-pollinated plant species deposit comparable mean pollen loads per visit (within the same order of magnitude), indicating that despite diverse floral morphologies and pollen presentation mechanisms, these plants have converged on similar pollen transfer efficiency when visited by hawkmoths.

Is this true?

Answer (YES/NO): NO